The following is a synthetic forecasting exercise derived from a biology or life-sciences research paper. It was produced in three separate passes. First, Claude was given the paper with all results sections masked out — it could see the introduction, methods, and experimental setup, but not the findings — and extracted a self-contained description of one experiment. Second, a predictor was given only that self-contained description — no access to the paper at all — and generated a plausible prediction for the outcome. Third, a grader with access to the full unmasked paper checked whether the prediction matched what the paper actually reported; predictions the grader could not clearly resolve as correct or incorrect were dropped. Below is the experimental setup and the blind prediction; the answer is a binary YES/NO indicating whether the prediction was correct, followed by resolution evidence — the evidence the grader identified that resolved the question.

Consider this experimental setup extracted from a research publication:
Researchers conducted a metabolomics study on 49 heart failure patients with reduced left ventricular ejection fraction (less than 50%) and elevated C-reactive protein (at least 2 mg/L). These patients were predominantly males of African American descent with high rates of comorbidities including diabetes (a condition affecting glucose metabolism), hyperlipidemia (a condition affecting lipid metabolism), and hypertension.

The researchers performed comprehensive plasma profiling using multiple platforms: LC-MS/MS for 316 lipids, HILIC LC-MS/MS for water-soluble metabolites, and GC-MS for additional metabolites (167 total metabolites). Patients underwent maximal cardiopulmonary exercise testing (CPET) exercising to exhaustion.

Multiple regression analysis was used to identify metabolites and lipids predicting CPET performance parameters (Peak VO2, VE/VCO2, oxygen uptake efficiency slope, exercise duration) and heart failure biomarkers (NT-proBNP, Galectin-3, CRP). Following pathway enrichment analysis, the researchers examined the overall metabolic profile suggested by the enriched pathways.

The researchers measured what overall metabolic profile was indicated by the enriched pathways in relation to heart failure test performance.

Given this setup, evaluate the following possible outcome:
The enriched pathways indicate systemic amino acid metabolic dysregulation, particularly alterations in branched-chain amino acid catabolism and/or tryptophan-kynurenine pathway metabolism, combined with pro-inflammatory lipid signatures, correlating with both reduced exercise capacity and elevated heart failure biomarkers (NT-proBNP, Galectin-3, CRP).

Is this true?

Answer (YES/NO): NO